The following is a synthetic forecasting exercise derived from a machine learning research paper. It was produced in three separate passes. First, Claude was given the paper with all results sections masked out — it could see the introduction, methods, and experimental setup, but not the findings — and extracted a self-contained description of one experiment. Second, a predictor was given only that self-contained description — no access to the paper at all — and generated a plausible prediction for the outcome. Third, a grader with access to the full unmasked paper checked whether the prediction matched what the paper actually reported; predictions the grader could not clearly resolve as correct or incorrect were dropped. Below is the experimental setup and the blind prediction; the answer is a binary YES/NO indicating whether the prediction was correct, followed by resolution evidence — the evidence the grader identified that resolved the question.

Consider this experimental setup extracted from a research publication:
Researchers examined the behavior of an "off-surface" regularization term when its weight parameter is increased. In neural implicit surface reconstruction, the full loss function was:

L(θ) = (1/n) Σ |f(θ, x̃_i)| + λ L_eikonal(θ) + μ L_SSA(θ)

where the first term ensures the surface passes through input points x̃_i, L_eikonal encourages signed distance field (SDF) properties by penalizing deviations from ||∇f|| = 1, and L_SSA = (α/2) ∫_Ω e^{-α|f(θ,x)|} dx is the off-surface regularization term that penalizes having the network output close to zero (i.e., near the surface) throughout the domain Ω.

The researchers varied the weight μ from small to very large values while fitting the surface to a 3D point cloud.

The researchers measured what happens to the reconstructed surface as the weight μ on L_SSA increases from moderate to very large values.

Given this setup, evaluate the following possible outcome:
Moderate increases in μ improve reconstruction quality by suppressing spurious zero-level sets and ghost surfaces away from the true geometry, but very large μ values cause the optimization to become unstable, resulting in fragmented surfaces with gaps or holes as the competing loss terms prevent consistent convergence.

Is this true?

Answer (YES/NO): NO